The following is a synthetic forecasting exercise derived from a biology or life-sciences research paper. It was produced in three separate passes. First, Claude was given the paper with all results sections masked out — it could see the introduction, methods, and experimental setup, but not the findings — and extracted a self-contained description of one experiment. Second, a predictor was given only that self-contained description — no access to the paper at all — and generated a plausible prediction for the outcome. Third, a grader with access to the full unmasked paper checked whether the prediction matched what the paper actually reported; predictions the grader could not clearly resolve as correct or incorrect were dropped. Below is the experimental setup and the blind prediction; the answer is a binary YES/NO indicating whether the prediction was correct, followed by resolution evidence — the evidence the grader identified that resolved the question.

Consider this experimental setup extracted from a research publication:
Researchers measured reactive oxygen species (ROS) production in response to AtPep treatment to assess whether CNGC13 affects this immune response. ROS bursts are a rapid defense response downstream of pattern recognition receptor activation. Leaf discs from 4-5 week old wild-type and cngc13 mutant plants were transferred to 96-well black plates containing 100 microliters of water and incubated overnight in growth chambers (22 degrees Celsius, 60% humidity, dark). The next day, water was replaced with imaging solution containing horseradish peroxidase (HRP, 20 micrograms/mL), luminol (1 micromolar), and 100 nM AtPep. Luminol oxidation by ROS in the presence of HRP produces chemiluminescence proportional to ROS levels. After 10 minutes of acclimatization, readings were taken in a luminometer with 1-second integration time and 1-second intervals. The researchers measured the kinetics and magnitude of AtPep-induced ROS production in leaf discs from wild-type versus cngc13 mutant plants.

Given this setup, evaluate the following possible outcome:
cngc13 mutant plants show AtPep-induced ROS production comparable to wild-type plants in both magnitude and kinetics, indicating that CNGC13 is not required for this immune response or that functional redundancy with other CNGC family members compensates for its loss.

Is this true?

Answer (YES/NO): NO